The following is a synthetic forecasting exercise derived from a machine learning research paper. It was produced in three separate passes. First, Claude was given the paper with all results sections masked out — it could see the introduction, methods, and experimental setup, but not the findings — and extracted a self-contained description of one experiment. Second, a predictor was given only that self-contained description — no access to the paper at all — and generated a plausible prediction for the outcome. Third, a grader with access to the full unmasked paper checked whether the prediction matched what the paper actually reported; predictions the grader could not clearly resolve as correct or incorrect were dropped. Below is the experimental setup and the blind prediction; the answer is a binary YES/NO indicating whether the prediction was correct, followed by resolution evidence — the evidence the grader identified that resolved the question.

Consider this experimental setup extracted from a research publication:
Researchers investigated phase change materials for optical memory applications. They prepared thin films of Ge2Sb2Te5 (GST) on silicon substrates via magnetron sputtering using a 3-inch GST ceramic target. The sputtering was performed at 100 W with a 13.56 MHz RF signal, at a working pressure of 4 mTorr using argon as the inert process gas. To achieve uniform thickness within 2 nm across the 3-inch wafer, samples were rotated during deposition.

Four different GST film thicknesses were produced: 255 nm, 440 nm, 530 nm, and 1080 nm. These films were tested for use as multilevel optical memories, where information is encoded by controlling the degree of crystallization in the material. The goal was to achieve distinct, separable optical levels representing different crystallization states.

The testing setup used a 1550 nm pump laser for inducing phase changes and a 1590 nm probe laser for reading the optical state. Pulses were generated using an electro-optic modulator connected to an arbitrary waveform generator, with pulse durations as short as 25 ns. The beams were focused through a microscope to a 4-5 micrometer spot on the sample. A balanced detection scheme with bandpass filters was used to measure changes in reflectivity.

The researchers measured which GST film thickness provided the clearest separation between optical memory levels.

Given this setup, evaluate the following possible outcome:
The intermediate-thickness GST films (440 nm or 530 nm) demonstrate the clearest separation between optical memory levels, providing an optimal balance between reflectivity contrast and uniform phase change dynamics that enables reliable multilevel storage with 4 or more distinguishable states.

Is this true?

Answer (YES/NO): NO